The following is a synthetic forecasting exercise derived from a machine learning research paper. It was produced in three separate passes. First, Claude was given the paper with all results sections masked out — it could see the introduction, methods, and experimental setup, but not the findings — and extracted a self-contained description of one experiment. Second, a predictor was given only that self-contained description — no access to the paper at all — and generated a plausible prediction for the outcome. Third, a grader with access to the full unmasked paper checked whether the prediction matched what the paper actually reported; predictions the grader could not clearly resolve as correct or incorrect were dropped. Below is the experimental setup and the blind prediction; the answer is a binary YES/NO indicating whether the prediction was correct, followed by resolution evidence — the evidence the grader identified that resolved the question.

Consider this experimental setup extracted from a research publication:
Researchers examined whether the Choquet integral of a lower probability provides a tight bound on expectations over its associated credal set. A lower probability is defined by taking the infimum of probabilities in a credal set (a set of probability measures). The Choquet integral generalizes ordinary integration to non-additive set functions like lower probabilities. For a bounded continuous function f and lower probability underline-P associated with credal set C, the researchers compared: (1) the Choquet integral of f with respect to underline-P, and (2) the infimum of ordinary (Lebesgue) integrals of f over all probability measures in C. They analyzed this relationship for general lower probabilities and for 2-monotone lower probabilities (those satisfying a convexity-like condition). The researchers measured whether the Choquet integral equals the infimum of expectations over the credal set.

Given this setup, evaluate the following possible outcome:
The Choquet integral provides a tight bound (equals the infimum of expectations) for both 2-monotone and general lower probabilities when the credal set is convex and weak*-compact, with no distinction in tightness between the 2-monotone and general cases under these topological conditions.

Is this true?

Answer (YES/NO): NO